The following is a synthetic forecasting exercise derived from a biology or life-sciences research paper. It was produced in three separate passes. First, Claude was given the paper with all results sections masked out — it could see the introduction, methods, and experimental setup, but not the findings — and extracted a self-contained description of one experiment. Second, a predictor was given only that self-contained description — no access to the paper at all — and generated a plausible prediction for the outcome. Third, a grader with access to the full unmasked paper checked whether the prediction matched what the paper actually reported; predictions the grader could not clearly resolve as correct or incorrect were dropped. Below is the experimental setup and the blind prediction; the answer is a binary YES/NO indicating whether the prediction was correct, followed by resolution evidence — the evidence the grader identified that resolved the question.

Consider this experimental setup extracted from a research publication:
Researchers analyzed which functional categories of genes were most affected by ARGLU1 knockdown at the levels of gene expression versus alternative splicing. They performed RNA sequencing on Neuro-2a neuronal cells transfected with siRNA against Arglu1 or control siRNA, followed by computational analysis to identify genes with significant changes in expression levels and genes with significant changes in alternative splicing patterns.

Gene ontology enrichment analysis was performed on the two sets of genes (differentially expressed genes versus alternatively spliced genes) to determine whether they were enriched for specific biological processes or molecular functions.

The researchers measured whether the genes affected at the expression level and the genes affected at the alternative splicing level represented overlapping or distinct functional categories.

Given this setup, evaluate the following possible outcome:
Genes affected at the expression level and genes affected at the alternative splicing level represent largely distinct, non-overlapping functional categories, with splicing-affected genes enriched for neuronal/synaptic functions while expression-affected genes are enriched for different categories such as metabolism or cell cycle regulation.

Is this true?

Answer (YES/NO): NO